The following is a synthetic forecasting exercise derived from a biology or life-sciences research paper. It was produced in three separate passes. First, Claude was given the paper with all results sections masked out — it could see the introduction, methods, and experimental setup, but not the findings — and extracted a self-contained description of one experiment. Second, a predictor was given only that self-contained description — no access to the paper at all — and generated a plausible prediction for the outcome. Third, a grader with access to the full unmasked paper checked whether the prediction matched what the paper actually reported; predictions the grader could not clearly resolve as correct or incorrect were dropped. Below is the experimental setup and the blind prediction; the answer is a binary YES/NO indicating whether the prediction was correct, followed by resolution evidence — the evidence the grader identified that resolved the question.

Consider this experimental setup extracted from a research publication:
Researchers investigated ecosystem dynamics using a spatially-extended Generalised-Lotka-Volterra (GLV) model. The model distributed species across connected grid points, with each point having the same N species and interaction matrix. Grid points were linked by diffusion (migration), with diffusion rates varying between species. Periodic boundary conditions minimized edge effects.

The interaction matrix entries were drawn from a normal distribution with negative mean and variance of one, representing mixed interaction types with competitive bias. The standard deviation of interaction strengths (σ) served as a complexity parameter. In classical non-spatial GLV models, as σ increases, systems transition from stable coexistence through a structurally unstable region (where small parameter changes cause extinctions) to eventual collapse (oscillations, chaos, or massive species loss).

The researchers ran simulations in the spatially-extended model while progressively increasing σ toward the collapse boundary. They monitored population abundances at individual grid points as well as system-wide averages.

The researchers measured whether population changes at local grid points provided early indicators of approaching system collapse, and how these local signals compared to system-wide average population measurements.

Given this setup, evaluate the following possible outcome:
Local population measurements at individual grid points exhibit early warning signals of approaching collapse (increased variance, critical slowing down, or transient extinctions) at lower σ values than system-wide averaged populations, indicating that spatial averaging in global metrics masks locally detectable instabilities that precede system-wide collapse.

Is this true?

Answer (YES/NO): YES